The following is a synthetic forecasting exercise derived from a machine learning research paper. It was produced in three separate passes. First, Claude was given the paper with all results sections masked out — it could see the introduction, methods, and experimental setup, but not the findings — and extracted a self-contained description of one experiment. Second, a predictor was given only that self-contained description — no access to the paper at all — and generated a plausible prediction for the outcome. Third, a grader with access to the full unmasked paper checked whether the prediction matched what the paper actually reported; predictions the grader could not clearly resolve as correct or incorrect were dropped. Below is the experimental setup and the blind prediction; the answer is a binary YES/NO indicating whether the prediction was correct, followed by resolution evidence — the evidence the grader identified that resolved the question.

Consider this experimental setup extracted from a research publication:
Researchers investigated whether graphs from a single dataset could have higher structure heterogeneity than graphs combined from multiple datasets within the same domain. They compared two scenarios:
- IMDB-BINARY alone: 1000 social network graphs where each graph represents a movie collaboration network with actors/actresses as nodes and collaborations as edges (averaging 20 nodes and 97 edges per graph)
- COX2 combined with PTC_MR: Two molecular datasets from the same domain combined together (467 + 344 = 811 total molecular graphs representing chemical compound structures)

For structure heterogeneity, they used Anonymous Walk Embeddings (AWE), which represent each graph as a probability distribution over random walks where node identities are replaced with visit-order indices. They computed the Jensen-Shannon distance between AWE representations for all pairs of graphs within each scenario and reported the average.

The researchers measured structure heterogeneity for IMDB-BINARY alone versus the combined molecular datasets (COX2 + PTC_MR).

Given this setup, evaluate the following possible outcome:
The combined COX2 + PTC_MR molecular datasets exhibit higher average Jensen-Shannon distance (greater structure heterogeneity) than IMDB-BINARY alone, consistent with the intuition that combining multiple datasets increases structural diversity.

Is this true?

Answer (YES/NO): NO